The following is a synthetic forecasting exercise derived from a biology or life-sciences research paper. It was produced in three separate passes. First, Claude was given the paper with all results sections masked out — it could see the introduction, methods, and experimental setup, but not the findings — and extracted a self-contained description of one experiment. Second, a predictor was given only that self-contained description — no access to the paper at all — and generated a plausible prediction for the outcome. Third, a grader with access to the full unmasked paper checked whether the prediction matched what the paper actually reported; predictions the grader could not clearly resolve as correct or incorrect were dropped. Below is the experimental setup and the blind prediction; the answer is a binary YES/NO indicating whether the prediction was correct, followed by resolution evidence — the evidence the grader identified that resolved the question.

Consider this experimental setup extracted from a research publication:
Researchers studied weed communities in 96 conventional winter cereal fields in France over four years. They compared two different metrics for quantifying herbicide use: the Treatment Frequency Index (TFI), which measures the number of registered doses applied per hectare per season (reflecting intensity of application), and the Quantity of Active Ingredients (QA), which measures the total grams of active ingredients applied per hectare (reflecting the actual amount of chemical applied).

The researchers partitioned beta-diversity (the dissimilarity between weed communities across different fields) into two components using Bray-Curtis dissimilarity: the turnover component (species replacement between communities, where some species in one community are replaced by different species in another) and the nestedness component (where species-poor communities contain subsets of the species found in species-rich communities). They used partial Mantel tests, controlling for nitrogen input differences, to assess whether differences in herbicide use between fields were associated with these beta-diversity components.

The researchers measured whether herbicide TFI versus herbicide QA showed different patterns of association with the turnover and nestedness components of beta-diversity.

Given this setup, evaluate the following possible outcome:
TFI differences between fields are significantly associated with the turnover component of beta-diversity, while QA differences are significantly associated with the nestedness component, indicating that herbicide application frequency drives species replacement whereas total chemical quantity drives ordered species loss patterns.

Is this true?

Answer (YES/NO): NO